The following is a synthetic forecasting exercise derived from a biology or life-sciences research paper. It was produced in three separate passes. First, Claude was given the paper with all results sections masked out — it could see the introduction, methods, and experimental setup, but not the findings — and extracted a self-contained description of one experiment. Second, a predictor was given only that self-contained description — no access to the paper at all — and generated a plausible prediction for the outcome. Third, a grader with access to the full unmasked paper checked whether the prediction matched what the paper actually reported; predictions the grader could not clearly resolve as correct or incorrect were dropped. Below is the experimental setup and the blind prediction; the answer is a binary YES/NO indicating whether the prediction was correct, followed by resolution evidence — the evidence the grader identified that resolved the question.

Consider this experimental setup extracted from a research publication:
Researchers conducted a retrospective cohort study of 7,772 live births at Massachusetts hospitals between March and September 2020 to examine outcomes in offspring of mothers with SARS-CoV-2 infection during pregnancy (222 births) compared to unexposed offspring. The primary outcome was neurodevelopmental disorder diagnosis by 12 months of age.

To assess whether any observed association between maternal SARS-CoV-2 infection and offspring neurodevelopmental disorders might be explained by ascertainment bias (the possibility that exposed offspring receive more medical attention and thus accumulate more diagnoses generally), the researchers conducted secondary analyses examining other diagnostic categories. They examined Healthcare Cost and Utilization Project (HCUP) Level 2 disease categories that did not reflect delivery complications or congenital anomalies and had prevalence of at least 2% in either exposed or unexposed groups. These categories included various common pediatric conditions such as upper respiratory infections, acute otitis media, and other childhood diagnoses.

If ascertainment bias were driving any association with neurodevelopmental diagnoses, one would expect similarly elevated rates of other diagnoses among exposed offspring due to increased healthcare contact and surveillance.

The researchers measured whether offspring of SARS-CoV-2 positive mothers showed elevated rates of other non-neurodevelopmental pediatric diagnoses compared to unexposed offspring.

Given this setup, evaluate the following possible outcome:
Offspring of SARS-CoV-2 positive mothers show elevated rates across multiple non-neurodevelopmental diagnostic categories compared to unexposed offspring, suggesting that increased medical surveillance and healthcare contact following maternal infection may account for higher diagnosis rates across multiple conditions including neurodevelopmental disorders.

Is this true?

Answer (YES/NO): NO